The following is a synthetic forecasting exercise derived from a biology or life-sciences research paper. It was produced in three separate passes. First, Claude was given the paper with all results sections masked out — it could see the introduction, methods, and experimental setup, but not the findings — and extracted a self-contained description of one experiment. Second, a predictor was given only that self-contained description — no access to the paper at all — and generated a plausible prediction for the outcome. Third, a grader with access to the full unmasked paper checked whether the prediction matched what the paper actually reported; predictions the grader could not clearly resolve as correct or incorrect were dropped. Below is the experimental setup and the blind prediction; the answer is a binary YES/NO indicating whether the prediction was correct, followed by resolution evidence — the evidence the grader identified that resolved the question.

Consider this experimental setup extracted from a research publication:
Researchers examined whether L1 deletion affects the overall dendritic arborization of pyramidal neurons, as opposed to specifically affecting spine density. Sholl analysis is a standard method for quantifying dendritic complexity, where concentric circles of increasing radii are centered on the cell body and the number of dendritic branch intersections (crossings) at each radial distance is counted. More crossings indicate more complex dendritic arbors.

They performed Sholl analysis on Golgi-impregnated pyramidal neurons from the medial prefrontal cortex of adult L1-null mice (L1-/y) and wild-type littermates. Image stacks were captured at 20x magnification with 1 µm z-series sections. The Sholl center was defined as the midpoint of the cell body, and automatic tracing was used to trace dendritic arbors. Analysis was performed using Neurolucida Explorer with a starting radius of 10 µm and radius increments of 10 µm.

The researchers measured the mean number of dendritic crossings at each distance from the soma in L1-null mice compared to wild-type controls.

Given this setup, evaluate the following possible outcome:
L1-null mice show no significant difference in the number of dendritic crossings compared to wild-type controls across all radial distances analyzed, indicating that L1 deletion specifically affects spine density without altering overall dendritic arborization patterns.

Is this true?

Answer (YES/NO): YES